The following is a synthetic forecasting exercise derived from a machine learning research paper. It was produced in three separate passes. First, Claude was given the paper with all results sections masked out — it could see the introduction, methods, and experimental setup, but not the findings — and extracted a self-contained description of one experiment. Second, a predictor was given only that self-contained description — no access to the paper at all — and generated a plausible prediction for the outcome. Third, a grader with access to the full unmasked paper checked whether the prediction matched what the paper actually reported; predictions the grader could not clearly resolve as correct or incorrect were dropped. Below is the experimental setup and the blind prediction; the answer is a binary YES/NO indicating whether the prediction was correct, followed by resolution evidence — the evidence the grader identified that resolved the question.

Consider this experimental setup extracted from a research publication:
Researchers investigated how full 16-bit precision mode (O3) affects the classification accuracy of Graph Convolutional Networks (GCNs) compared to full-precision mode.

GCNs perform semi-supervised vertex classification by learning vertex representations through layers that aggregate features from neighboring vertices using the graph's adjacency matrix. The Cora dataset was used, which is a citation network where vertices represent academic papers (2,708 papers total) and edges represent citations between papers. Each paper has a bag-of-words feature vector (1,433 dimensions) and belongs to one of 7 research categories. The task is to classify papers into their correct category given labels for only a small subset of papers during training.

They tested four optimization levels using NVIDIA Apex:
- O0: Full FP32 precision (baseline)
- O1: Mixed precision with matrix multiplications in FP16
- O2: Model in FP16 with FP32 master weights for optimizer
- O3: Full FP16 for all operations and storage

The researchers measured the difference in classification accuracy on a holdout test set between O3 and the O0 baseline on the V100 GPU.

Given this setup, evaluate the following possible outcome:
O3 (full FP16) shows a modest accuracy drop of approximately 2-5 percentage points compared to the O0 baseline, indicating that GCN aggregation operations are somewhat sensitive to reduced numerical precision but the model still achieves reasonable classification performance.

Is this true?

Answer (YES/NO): NO